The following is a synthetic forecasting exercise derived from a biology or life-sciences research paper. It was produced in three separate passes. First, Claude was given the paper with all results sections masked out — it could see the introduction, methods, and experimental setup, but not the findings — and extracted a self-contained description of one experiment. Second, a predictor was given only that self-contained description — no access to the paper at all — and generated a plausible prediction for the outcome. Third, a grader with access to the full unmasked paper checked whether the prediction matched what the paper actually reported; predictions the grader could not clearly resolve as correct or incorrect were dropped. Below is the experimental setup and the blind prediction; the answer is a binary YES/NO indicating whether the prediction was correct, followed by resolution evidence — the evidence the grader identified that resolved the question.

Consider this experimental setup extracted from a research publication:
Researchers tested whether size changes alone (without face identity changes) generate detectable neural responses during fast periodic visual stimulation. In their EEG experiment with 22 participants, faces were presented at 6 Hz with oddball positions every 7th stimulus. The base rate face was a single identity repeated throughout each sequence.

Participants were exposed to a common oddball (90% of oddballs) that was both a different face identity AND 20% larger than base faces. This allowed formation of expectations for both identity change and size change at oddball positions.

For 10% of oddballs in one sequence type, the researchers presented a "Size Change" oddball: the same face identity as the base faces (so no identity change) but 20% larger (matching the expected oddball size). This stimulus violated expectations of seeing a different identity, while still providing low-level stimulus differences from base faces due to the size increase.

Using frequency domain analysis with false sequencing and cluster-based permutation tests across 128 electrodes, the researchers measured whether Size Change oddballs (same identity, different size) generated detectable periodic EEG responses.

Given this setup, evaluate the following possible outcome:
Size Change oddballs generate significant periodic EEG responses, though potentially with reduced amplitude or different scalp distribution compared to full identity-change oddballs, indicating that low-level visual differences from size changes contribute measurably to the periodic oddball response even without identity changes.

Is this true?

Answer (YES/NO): YES